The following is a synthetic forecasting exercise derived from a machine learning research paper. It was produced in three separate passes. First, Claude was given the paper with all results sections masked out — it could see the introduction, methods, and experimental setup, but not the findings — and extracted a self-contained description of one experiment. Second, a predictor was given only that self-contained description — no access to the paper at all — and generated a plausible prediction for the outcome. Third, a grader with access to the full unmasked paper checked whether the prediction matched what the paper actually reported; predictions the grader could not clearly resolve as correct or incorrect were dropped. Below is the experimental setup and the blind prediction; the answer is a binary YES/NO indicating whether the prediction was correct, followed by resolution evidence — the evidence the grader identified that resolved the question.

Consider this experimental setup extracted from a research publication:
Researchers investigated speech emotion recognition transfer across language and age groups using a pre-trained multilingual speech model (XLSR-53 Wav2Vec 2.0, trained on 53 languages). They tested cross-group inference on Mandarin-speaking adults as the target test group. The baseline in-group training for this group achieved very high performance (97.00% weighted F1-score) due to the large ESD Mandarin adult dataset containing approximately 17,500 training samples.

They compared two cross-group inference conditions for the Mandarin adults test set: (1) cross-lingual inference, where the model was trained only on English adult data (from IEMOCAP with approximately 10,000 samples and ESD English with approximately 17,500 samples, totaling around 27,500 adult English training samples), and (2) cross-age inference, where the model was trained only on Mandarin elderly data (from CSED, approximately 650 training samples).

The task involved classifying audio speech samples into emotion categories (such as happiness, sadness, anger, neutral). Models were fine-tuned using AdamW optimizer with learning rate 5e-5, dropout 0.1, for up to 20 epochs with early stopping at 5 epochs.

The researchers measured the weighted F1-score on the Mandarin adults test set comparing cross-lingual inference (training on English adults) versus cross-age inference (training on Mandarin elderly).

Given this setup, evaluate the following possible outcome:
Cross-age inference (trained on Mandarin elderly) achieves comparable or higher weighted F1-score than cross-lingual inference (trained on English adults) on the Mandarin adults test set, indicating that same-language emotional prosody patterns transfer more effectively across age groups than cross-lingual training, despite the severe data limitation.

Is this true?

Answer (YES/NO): NO